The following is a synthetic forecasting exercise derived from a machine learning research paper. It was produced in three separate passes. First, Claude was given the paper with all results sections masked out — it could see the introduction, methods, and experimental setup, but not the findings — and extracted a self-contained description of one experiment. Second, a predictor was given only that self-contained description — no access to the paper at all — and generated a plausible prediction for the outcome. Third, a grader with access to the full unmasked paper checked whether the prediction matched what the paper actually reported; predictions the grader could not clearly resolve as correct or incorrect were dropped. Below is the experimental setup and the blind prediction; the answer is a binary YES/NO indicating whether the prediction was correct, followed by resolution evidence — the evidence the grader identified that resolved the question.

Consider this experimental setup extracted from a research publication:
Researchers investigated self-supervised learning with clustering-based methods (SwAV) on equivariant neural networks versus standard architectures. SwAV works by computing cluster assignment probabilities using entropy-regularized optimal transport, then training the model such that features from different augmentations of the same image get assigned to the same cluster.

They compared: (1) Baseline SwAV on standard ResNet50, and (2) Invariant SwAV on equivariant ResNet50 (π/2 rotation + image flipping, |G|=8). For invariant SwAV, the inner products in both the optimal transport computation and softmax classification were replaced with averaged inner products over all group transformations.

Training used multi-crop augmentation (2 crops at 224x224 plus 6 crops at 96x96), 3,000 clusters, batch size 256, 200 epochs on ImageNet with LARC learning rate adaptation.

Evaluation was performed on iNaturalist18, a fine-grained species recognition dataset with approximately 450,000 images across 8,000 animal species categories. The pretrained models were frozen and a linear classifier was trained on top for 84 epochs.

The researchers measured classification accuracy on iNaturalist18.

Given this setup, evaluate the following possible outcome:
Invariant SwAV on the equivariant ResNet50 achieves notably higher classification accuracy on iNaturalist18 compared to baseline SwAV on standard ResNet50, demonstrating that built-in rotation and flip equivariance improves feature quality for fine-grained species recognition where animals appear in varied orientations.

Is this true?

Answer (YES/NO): NO